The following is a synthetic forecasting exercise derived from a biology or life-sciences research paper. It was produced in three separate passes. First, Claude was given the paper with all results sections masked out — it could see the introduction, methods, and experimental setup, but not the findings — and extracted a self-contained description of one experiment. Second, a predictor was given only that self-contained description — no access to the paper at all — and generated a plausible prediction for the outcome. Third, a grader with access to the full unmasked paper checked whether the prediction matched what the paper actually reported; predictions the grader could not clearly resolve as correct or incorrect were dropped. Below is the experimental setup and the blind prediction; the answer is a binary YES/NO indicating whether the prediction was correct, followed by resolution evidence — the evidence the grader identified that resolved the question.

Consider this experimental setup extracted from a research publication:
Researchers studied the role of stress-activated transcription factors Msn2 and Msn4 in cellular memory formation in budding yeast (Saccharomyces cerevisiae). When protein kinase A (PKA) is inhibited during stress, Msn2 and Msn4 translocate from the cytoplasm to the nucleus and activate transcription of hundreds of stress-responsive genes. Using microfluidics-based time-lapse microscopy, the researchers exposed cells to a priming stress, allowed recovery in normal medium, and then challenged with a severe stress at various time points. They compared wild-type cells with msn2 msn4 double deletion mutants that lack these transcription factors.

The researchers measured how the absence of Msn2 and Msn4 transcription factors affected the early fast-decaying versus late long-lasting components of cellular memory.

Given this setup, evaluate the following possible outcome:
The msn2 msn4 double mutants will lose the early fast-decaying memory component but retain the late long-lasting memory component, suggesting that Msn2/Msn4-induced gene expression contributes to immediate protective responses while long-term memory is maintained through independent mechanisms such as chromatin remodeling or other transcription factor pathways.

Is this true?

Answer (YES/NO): NO